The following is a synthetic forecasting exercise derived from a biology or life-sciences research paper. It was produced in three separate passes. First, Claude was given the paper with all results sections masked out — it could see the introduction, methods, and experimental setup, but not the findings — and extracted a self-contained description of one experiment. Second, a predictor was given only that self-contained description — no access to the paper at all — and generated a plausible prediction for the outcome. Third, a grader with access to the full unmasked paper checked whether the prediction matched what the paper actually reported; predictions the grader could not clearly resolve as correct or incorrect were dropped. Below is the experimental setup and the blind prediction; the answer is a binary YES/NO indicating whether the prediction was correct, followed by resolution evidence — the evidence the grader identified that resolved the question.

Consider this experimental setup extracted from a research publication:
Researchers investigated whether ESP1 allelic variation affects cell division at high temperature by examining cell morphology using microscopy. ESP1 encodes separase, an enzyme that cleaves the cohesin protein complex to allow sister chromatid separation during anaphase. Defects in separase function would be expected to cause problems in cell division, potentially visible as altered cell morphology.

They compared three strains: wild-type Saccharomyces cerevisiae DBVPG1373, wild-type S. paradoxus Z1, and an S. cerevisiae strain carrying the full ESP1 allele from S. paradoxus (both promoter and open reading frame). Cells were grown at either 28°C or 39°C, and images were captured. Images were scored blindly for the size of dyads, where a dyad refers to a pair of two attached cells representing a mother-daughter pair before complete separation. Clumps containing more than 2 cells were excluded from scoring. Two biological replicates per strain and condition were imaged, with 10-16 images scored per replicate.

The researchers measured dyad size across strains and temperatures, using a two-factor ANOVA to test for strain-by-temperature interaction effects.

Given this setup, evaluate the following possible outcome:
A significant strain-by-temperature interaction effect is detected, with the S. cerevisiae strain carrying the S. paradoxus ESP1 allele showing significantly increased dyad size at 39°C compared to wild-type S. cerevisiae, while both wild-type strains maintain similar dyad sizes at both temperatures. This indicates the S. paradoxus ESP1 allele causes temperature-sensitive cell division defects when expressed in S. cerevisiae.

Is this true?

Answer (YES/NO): NO